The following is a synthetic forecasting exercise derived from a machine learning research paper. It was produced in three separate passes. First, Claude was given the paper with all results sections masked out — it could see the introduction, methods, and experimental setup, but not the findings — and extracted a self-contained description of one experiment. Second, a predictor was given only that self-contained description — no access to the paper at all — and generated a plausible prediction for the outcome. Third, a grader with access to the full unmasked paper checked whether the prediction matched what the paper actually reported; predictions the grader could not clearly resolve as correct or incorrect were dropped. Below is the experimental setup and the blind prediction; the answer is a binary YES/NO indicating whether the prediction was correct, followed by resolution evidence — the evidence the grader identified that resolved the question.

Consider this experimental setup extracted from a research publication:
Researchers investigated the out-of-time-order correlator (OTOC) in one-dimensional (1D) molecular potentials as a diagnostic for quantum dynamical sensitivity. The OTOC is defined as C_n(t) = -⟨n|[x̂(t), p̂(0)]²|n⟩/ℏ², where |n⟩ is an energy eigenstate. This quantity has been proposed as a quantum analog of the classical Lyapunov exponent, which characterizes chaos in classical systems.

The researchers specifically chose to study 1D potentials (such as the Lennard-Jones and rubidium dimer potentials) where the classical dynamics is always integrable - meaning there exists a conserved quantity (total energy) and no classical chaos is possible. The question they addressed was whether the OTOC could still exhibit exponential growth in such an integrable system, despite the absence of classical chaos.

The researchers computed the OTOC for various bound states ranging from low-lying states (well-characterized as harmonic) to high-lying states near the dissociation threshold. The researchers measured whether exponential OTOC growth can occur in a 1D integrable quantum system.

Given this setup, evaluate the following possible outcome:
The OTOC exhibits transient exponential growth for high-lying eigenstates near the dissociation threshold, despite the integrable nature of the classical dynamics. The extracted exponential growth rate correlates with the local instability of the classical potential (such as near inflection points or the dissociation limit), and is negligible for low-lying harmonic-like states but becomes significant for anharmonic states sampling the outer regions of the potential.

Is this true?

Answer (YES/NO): YES